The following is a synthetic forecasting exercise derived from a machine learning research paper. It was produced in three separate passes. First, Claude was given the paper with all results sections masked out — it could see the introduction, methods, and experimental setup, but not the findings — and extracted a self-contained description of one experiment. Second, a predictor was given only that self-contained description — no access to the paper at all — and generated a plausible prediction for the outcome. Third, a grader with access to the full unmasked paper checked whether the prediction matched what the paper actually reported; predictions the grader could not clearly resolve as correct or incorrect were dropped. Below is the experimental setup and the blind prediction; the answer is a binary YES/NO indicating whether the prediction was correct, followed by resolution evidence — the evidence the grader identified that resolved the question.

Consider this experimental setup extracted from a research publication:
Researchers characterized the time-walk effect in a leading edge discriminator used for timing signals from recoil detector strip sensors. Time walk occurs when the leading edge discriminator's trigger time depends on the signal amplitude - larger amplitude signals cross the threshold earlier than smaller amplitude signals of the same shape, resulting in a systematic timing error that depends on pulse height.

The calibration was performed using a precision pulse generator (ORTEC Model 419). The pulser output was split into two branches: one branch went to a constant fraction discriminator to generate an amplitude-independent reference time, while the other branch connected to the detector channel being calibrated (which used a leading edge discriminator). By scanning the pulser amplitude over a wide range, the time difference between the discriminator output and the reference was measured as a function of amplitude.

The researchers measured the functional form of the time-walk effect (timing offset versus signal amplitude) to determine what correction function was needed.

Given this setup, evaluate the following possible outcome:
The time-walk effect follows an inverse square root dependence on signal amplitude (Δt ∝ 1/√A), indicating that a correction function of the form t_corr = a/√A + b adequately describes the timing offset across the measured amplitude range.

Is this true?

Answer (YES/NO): NO